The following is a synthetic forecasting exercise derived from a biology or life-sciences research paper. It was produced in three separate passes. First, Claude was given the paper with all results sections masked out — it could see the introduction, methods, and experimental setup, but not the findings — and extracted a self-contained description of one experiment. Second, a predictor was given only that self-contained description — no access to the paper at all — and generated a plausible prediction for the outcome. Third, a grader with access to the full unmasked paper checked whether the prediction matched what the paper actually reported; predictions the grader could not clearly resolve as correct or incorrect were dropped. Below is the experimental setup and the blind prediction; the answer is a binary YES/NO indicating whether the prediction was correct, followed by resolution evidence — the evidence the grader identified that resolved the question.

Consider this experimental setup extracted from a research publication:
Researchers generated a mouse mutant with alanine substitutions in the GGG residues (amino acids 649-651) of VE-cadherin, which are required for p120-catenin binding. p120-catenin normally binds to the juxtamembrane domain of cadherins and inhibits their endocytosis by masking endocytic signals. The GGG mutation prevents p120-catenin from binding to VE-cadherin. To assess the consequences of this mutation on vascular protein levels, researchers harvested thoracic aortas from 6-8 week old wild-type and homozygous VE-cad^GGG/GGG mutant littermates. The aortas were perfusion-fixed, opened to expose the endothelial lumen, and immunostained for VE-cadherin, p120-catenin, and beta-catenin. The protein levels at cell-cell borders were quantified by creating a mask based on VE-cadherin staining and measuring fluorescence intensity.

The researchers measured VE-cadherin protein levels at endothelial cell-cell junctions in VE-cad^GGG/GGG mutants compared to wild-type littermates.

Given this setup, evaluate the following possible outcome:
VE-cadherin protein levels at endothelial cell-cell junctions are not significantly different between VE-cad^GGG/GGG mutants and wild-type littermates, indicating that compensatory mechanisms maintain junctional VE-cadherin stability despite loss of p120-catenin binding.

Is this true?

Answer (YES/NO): NO